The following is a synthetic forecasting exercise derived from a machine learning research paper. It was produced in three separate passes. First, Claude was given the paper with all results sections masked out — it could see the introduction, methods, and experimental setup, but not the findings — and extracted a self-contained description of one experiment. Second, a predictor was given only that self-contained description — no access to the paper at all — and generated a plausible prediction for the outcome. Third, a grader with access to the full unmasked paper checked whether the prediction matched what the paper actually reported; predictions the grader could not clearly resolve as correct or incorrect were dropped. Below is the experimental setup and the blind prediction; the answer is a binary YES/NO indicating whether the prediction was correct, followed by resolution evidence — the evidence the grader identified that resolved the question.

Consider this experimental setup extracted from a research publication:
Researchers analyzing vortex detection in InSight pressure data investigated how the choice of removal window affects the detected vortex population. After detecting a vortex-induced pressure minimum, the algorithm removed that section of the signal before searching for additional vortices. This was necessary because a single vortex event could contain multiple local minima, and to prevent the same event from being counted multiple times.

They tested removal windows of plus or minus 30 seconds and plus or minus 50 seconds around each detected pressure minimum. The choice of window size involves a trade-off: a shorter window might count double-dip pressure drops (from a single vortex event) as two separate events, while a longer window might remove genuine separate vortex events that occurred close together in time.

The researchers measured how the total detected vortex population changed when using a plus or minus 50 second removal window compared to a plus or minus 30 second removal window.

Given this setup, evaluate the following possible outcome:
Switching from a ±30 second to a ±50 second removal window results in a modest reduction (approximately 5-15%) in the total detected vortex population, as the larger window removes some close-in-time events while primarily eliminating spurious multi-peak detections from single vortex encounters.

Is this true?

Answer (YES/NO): YES